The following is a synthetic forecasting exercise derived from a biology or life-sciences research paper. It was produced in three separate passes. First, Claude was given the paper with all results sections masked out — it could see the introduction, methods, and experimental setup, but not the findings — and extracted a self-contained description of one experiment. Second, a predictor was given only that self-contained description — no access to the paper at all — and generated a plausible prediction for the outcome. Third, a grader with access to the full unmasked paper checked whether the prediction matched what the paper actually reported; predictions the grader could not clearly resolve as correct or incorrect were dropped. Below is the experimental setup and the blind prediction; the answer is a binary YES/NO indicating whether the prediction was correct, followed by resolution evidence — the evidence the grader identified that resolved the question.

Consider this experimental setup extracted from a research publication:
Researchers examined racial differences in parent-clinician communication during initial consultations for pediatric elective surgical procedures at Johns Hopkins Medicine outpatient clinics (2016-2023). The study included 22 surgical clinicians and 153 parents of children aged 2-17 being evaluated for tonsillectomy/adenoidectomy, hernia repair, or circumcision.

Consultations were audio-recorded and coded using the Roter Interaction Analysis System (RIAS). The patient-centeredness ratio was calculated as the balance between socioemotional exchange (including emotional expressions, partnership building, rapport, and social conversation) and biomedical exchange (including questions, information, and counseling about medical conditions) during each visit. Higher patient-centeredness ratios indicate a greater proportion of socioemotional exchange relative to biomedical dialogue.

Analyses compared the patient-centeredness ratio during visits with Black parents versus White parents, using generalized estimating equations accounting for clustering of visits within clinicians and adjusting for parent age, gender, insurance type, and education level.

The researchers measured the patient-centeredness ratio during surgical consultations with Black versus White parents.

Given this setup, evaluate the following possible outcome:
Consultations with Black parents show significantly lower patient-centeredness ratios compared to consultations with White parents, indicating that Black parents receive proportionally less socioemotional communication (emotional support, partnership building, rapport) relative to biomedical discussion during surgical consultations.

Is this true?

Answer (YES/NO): NO